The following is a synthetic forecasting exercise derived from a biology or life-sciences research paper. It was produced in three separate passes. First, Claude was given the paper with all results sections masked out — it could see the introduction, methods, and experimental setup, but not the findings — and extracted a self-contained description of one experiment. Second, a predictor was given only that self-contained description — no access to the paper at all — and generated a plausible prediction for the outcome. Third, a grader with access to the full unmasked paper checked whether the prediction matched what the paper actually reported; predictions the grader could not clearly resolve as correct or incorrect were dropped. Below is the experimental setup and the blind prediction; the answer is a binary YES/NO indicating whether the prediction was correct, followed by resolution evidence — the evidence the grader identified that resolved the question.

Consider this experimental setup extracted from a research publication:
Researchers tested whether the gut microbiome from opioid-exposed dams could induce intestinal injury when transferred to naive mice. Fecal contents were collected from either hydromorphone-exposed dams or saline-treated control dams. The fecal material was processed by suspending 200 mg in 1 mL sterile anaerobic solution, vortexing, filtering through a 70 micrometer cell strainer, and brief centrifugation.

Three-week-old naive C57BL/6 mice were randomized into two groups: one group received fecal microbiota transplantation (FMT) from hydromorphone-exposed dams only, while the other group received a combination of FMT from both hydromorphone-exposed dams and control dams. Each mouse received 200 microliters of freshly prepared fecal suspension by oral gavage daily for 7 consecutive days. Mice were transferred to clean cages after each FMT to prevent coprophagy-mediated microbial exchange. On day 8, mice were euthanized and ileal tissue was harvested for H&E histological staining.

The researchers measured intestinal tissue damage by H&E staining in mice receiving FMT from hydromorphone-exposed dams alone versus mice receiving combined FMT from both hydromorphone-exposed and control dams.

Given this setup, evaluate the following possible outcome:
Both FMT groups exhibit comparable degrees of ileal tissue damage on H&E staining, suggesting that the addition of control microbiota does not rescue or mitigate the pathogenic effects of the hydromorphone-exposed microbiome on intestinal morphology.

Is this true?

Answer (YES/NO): NO